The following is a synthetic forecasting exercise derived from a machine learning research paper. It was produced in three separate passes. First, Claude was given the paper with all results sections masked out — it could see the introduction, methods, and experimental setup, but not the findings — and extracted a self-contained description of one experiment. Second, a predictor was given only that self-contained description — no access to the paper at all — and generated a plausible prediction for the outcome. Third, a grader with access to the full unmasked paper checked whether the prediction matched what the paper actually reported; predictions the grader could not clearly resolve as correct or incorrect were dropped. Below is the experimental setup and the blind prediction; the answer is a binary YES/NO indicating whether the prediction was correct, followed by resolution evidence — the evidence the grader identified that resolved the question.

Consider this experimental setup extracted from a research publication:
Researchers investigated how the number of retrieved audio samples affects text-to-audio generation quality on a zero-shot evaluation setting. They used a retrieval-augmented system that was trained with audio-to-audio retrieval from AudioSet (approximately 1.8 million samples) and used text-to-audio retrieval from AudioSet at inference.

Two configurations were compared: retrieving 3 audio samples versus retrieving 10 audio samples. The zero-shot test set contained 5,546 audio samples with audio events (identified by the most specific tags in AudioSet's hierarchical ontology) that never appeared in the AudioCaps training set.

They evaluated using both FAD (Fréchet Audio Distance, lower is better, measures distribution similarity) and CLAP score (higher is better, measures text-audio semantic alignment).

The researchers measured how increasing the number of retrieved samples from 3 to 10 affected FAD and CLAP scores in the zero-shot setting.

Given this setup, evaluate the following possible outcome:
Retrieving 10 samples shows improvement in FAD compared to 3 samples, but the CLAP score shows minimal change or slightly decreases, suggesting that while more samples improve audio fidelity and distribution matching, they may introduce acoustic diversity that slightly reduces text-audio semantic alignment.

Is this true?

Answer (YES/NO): NO